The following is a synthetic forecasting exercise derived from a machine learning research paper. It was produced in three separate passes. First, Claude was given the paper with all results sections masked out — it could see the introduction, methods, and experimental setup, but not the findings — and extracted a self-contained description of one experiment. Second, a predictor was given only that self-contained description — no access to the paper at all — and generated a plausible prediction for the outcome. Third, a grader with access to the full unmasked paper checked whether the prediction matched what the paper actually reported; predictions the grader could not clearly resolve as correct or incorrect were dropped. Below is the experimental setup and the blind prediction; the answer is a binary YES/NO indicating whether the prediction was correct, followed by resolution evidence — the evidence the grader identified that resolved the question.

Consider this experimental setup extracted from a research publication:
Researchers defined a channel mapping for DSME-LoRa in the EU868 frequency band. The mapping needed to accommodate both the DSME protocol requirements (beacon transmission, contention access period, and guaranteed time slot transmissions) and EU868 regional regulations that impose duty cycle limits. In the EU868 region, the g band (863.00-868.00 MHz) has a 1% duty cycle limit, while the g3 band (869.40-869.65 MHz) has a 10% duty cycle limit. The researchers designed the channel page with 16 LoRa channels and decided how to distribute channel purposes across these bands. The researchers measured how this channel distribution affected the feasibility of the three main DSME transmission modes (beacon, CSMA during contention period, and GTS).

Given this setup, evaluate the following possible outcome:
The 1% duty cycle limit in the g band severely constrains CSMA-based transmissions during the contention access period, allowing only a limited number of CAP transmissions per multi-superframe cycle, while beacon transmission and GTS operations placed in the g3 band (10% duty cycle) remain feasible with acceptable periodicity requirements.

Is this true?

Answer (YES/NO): NO